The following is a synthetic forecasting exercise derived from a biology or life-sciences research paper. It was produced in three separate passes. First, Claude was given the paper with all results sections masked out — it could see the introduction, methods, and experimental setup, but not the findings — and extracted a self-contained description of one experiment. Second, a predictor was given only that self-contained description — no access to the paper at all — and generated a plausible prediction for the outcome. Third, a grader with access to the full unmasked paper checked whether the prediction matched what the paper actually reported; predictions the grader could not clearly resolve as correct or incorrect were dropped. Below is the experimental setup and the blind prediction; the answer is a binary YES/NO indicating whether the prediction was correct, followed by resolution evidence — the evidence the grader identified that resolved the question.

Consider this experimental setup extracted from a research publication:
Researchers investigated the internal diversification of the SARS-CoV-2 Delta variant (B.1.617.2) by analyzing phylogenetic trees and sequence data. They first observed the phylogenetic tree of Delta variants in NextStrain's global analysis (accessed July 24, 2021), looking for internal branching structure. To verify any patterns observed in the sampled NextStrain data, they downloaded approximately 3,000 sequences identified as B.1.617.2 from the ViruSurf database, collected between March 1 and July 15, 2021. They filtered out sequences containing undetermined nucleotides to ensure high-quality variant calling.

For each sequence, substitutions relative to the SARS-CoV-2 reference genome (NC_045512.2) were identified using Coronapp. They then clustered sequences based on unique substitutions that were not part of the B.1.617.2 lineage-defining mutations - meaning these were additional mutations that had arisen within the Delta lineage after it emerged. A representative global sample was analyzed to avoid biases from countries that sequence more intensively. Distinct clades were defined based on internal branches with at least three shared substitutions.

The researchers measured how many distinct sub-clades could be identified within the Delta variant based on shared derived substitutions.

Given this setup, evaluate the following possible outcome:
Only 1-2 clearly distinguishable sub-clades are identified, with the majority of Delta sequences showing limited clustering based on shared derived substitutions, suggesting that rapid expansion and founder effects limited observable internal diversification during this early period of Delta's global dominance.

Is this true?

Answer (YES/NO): NO